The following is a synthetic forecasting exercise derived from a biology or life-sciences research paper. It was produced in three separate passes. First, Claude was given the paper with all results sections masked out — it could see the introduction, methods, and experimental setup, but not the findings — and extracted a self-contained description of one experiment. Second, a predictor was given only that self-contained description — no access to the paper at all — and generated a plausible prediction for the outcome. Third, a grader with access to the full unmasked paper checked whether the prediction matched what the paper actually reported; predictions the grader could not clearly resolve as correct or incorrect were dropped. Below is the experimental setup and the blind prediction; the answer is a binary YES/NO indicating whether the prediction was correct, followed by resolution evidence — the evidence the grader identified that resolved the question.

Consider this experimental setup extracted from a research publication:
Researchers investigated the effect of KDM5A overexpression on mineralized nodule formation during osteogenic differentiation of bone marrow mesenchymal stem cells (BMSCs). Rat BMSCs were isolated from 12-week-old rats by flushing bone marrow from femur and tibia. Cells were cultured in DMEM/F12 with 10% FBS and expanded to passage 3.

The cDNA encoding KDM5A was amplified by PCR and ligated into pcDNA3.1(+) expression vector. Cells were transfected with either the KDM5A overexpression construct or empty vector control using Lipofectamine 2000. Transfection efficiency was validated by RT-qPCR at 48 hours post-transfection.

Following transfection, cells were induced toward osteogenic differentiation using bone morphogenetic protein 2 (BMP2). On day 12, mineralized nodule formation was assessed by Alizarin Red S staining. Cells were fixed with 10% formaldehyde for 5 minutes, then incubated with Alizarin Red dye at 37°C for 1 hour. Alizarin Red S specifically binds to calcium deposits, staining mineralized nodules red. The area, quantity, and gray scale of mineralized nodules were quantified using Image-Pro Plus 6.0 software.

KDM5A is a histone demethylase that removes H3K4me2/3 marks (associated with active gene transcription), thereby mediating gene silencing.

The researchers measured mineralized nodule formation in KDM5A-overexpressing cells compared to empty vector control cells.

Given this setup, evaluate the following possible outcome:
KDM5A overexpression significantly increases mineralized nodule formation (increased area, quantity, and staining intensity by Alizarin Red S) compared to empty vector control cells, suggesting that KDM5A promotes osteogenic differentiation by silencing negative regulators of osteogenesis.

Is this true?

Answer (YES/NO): NO